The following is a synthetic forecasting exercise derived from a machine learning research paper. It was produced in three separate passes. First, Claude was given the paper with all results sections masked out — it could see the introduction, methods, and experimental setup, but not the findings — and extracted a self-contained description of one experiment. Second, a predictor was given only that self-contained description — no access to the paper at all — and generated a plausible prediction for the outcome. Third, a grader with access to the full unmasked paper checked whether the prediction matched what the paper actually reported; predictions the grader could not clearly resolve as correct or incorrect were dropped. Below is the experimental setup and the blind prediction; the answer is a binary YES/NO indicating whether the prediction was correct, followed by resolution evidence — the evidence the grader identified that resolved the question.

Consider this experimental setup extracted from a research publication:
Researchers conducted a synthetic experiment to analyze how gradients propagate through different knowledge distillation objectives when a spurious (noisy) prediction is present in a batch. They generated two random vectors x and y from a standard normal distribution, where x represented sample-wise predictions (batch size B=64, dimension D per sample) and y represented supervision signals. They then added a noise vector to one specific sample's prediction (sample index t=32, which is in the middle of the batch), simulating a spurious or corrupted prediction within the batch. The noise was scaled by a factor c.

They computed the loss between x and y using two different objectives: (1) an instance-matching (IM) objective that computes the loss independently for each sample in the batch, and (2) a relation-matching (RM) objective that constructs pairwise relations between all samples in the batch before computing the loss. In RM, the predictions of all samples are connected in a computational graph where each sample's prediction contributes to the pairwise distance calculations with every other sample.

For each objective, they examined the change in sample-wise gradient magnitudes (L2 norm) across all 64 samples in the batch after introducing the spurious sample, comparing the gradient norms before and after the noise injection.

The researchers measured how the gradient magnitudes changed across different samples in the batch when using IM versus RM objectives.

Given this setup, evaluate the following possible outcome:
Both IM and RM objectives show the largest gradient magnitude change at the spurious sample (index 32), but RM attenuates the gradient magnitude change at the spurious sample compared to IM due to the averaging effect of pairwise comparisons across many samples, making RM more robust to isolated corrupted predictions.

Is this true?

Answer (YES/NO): NO